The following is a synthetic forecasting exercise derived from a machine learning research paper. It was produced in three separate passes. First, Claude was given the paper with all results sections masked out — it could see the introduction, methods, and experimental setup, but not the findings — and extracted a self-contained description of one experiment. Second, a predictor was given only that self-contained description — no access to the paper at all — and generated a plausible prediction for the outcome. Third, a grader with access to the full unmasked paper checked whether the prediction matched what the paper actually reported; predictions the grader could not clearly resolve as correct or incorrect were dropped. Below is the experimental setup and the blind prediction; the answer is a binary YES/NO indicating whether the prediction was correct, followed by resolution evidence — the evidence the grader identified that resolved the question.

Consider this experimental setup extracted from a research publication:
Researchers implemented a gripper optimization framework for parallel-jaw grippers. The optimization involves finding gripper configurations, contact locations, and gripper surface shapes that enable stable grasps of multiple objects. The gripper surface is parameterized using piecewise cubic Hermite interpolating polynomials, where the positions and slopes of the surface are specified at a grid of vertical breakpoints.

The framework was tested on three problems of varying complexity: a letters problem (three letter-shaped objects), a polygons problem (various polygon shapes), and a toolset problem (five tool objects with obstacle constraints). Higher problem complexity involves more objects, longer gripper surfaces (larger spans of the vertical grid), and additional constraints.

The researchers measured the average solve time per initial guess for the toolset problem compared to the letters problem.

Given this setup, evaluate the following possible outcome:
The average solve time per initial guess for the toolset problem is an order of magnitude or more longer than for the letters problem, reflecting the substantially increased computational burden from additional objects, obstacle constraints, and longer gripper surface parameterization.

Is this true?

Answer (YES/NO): NO